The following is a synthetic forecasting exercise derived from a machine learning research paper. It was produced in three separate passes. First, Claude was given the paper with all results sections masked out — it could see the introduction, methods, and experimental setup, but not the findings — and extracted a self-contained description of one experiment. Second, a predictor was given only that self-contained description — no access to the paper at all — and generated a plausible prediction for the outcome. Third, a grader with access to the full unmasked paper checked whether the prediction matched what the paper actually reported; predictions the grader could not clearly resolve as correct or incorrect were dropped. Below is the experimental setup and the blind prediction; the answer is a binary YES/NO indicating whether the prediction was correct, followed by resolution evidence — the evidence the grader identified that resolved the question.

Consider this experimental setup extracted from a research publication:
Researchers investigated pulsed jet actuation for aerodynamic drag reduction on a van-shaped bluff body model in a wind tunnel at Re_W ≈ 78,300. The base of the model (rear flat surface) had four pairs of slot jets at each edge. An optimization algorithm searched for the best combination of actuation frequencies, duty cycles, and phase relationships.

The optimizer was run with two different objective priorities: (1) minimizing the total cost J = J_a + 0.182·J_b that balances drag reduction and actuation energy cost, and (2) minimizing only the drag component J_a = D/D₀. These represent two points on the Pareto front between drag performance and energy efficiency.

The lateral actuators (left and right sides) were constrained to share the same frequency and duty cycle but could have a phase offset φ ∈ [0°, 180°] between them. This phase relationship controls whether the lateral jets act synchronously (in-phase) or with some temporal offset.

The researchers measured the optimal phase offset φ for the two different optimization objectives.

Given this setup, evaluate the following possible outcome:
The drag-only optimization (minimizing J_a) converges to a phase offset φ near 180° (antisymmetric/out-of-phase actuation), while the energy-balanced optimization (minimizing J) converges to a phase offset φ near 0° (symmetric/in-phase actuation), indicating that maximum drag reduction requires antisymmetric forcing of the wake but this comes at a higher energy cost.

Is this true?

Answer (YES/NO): NO